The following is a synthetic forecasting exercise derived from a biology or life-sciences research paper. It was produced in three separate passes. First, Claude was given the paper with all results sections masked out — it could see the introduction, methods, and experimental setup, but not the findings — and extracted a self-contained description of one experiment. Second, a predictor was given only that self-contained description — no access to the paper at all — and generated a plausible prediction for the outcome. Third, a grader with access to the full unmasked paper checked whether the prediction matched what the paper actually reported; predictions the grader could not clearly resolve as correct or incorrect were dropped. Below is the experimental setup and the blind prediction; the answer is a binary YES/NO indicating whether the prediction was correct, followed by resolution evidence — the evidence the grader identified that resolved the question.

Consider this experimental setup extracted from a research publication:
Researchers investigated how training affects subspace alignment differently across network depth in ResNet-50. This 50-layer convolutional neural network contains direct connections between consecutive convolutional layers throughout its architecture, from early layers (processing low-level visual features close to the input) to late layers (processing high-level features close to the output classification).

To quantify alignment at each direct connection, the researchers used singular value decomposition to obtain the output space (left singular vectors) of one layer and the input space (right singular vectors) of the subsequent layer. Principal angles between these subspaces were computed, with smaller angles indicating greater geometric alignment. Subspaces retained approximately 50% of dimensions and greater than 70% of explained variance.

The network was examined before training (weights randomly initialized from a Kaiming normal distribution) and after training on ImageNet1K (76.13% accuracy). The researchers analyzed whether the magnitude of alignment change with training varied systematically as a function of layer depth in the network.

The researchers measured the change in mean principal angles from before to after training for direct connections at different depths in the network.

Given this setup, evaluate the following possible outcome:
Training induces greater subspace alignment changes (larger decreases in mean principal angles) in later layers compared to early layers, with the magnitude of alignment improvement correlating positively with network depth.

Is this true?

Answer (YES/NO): NO